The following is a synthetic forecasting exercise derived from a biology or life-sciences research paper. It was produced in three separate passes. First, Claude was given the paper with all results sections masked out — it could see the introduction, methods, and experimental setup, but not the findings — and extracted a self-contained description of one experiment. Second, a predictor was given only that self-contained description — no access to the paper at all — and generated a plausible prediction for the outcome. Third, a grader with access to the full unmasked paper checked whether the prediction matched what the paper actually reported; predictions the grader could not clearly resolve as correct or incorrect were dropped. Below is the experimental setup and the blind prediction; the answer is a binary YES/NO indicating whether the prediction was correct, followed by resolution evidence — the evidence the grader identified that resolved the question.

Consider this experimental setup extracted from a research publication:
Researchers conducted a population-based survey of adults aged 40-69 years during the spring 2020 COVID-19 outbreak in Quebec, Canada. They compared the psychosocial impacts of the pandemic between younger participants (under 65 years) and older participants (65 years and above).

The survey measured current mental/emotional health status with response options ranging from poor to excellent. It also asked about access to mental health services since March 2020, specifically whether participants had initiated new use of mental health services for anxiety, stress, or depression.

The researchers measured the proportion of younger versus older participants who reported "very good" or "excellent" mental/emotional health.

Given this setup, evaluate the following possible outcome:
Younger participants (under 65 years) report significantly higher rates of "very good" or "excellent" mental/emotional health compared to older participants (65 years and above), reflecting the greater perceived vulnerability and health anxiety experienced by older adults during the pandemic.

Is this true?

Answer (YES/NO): NO